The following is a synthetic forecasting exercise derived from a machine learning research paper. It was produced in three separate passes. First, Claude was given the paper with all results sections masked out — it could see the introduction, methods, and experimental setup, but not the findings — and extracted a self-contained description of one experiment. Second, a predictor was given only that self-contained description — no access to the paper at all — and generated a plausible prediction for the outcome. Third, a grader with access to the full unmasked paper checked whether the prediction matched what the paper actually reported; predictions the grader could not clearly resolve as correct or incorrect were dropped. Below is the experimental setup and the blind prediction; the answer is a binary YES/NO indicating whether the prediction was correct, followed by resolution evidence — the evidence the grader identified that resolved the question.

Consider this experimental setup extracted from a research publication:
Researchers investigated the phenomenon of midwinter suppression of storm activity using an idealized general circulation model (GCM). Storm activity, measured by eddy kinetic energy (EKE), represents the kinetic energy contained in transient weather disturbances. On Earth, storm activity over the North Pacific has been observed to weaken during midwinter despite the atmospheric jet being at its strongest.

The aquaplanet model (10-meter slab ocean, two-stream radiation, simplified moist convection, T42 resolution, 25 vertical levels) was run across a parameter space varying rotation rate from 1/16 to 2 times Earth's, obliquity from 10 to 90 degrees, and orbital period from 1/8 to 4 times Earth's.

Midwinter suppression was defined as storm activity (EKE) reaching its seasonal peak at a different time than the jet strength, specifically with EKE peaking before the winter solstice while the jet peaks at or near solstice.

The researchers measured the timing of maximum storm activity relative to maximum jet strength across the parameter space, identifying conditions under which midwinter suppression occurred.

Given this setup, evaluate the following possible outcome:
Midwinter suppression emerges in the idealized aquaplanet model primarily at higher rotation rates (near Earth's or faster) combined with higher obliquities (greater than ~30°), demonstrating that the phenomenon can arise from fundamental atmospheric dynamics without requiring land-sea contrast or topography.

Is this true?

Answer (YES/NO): NO